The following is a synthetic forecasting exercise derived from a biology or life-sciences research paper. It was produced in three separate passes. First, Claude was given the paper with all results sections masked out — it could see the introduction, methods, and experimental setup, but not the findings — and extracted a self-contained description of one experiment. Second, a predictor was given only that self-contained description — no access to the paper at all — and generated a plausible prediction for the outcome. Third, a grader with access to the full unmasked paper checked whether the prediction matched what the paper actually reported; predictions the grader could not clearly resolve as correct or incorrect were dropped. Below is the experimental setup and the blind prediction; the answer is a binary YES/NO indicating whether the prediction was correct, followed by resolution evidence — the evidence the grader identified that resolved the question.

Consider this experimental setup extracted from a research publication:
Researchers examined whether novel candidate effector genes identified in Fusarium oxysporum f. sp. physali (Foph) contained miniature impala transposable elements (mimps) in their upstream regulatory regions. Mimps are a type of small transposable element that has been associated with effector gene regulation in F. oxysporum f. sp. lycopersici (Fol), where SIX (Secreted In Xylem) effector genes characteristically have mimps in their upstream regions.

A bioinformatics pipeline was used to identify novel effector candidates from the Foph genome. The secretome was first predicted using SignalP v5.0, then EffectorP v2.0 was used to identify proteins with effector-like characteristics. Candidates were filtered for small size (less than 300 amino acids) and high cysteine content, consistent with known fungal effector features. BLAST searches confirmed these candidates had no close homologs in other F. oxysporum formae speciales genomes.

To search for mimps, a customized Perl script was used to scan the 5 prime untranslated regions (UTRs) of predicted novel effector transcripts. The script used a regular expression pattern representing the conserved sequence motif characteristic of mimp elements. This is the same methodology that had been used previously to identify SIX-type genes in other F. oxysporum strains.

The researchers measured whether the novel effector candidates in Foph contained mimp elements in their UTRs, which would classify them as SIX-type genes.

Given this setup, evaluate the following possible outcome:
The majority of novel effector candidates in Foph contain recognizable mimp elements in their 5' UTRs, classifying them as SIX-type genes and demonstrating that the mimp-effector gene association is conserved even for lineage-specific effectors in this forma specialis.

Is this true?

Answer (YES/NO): NO